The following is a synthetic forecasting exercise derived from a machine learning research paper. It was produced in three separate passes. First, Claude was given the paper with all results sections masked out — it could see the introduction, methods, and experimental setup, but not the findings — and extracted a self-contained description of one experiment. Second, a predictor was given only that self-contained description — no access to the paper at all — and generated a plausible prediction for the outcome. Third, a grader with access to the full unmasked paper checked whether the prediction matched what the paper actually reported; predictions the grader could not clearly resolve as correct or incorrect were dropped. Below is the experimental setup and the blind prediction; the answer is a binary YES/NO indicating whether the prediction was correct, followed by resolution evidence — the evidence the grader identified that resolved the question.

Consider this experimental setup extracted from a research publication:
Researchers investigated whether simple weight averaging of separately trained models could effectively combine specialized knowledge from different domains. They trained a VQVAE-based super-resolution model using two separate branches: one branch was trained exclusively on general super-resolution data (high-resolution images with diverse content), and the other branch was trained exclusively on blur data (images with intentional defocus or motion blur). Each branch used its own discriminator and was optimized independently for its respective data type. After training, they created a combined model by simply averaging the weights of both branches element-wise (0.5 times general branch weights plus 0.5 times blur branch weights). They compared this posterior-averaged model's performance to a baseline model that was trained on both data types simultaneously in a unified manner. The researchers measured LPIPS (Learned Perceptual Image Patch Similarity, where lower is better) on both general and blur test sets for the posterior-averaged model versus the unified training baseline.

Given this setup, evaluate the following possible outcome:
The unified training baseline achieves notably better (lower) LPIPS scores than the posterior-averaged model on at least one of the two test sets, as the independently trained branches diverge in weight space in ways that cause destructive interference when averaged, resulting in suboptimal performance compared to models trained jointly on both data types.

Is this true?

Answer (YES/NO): NO